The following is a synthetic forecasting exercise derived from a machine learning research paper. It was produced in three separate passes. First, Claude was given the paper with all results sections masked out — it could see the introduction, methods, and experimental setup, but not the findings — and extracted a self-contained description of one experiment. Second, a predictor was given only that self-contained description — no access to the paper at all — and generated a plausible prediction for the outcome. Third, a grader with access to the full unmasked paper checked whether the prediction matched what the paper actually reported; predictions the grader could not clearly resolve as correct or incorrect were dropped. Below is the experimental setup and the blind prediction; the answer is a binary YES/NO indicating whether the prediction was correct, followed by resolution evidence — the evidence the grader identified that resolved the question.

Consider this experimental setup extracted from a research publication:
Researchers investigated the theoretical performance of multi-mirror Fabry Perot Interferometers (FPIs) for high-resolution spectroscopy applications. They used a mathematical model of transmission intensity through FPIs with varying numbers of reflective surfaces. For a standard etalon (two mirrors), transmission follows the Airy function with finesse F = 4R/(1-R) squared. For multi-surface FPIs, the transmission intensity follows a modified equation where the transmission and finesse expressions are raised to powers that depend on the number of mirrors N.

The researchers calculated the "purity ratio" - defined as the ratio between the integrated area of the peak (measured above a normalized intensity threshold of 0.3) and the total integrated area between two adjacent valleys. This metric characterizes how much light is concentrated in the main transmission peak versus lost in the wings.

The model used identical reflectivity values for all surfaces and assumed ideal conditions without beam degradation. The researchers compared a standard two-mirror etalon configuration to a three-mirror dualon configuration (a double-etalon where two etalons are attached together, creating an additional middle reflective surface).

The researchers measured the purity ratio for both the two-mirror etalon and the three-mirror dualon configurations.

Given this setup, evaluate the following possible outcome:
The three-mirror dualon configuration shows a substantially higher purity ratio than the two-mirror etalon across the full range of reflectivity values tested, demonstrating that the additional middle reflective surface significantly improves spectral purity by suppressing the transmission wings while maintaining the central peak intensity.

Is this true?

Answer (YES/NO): NO